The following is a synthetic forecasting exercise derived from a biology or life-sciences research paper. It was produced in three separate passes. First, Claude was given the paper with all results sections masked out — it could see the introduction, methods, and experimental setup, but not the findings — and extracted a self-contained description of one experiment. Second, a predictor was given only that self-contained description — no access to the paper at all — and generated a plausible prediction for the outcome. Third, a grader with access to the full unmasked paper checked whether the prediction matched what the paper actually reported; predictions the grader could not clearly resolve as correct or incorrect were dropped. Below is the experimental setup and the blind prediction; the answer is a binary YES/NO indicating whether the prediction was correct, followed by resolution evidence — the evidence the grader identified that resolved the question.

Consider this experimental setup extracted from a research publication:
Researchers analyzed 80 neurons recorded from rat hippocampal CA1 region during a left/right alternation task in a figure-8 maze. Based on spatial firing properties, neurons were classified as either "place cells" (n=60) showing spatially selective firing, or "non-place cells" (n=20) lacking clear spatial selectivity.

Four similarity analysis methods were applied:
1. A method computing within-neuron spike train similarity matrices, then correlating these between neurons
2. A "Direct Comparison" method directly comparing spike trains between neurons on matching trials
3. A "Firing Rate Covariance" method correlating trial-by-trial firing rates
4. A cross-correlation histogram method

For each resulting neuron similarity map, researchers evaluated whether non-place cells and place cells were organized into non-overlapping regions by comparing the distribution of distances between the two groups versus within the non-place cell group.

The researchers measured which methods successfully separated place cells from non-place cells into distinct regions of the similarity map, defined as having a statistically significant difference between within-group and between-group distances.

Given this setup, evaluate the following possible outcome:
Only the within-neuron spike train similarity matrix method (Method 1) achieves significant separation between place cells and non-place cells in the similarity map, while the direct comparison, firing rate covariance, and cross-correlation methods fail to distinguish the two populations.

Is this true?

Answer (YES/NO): NO